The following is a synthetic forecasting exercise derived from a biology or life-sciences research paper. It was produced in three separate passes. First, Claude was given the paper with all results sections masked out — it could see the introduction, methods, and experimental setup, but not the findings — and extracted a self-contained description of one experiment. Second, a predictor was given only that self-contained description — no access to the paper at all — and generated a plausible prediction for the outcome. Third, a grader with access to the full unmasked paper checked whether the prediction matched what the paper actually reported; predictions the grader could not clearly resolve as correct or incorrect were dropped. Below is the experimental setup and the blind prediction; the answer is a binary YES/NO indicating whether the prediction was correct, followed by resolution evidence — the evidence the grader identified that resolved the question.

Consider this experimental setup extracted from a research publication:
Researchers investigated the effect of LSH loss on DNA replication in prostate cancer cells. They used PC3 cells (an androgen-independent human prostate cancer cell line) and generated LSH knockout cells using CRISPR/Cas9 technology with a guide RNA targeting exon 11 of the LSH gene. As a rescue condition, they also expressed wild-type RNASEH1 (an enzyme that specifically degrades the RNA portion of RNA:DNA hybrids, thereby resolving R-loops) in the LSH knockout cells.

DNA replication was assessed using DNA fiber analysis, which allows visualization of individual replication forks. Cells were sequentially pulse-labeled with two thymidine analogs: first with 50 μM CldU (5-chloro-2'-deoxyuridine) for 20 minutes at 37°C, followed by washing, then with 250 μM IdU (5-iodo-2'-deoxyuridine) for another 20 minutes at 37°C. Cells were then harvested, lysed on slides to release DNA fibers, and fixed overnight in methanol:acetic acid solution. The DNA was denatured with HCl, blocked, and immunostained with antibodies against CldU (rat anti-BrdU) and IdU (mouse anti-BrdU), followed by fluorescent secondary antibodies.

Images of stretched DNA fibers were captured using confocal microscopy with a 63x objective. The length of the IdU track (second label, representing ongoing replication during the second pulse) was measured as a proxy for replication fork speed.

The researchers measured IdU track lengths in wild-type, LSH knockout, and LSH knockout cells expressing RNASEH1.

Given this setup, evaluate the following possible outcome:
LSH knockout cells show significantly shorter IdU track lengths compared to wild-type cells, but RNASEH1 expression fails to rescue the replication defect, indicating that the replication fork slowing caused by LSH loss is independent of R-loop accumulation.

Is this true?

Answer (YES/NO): NO